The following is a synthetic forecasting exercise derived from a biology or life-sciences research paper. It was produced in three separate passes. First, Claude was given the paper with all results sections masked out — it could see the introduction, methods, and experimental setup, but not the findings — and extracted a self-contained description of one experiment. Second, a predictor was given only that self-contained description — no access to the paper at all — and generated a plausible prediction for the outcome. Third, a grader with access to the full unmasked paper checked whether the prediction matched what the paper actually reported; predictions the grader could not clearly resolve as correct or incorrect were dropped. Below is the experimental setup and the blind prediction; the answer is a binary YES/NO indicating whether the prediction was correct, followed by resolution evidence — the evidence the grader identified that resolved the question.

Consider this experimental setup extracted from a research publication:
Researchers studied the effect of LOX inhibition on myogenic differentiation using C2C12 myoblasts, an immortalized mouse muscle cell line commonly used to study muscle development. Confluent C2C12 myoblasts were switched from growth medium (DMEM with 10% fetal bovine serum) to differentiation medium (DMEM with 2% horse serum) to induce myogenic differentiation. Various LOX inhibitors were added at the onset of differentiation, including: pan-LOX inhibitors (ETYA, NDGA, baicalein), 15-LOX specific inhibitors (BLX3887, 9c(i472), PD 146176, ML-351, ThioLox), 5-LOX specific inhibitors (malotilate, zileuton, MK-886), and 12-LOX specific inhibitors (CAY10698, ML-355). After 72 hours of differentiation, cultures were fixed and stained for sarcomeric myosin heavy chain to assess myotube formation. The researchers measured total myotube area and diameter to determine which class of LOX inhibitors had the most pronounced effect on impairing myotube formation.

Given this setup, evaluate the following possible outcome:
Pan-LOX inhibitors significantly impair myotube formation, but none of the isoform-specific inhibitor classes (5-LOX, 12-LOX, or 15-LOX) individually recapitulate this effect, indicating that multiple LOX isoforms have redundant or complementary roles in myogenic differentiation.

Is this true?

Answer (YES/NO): NO